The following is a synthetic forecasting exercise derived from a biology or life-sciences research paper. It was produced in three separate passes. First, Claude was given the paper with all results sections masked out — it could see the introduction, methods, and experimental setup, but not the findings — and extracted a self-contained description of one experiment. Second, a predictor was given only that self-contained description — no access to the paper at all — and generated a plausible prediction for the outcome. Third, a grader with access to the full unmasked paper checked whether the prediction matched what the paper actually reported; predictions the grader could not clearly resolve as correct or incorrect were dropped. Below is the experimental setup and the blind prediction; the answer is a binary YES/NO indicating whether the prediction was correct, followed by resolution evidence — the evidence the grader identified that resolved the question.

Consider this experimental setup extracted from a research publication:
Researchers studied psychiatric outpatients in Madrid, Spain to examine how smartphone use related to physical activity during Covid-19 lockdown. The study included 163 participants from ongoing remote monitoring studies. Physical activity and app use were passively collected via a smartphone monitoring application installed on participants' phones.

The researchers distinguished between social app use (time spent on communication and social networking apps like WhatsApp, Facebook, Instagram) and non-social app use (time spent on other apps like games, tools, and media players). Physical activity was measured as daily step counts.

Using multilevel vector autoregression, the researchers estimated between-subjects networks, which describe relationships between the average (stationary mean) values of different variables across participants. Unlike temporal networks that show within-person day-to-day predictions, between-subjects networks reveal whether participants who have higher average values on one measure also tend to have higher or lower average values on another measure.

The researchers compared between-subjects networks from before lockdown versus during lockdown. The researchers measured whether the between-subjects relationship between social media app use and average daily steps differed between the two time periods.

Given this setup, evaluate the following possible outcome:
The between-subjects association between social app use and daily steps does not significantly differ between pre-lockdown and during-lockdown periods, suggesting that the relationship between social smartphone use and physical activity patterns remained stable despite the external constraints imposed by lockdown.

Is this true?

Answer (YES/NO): NO